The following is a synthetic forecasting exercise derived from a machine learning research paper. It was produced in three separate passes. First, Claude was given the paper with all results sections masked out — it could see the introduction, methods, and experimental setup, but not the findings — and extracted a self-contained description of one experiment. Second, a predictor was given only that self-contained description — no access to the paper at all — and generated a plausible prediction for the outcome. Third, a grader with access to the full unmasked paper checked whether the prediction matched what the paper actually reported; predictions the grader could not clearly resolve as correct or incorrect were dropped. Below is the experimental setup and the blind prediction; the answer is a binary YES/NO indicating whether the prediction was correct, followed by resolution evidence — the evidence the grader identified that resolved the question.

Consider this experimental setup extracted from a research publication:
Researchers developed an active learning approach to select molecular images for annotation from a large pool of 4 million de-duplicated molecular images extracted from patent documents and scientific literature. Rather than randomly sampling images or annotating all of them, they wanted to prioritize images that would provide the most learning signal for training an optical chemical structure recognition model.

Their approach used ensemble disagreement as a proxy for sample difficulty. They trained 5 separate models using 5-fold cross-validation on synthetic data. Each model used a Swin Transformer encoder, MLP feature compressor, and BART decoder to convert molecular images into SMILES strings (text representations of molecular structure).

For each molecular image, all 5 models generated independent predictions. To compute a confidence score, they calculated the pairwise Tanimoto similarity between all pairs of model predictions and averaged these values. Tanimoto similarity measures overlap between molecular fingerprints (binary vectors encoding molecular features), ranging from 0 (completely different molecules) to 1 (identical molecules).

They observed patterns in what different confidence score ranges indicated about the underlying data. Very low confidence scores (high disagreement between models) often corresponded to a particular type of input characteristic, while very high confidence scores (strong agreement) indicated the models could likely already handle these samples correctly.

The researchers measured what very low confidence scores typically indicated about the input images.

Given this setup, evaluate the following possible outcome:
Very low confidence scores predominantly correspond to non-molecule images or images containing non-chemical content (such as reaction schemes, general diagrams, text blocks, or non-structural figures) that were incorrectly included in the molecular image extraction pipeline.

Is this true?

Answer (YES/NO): NO